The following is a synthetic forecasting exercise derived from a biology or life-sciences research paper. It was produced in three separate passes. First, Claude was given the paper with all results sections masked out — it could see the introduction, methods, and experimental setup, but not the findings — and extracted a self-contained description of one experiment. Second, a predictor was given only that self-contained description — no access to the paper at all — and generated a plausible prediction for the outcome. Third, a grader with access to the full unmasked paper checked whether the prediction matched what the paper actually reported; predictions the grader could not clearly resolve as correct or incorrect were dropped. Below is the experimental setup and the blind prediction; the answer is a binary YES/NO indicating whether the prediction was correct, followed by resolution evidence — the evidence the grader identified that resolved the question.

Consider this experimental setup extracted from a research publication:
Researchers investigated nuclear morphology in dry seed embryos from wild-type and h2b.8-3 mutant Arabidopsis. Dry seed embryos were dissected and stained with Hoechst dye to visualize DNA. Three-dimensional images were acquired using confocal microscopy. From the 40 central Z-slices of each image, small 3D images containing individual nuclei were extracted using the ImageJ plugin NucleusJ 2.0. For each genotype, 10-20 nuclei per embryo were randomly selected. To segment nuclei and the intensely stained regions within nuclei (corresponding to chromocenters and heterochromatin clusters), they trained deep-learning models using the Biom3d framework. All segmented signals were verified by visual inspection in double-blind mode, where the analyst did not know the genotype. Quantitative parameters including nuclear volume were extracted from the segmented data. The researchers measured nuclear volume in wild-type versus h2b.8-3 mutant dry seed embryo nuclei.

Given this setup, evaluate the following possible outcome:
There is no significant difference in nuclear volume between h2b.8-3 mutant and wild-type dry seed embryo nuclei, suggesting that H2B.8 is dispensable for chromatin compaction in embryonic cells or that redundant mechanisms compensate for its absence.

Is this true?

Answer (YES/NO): NO